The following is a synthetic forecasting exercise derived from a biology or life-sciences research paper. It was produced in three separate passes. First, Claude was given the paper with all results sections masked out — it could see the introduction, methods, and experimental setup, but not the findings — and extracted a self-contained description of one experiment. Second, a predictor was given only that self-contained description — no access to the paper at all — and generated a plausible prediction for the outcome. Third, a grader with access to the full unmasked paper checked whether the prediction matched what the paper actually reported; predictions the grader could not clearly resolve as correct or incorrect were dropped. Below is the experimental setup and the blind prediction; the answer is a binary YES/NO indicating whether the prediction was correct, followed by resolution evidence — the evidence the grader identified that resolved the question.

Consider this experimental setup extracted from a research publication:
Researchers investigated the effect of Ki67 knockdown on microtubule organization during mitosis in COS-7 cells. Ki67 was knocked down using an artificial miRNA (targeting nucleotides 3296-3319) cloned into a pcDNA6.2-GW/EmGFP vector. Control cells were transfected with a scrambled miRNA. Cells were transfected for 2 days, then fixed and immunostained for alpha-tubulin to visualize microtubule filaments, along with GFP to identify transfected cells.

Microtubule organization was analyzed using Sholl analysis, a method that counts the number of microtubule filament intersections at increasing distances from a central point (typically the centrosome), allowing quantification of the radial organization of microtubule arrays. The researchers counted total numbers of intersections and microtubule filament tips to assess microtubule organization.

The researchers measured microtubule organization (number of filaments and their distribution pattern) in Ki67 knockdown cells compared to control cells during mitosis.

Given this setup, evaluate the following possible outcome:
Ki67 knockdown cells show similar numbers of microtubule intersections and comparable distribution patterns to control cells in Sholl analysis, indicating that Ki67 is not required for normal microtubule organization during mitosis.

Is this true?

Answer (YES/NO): NO